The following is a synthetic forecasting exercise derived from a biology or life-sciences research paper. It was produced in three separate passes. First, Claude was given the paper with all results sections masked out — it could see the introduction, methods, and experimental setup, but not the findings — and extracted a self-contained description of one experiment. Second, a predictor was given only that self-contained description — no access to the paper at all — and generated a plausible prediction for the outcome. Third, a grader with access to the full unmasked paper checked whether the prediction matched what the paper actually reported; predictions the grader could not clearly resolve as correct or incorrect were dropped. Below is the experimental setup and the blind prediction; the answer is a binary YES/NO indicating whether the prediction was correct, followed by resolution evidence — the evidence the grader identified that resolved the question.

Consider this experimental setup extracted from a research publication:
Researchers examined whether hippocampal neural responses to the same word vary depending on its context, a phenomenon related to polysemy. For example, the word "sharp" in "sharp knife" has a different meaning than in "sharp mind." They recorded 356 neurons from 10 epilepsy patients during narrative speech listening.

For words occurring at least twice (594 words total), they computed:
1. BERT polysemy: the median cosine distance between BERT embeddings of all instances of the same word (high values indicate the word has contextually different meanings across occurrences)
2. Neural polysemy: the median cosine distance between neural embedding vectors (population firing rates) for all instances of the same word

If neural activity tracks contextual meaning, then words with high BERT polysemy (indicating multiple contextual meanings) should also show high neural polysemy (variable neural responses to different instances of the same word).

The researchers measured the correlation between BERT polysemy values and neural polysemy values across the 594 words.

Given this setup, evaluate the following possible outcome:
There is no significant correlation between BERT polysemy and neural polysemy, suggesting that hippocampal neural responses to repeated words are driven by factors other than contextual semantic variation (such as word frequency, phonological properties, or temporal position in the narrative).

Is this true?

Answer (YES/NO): NO